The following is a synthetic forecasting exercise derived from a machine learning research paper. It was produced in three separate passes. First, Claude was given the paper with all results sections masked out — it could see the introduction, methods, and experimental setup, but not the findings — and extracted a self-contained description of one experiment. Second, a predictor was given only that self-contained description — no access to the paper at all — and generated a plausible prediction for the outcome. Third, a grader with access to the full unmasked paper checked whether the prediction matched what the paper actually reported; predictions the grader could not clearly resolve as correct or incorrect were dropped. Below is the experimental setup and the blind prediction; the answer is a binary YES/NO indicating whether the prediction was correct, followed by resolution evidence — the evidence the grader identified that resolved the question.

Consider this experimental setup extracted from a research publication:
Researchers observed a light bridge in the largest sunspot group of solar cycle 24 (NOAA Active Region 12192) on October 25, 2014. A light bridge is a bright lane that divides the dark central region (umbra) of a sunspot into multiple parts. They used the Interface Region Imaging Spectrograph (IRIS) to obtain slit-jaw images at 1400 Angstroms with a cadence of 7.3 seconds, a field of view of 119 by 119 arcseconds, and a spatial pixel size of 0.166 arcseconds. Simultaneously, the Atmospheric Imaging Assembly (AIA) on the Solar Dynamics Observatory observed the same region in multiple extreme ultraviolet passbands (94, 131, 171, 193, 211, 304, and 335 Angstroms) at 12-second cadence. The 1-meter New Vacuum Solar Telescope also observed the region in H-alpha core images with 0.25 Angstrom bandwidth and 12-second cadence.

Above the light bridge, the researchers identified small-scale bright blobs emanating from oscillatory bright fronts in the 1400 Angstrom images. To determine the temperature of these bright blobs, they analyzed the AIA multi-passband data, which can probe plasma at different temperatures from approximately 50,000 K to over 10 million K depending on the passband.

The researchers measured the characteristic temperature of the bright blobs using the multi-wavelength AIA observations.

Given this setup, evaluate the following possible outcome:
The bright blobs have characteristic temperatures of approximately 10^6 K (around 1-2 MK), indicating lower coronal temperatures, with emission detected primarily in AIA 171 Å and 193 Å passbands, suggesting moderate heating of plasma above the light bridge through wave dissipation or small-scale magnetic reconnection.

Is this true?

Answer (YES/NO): NO